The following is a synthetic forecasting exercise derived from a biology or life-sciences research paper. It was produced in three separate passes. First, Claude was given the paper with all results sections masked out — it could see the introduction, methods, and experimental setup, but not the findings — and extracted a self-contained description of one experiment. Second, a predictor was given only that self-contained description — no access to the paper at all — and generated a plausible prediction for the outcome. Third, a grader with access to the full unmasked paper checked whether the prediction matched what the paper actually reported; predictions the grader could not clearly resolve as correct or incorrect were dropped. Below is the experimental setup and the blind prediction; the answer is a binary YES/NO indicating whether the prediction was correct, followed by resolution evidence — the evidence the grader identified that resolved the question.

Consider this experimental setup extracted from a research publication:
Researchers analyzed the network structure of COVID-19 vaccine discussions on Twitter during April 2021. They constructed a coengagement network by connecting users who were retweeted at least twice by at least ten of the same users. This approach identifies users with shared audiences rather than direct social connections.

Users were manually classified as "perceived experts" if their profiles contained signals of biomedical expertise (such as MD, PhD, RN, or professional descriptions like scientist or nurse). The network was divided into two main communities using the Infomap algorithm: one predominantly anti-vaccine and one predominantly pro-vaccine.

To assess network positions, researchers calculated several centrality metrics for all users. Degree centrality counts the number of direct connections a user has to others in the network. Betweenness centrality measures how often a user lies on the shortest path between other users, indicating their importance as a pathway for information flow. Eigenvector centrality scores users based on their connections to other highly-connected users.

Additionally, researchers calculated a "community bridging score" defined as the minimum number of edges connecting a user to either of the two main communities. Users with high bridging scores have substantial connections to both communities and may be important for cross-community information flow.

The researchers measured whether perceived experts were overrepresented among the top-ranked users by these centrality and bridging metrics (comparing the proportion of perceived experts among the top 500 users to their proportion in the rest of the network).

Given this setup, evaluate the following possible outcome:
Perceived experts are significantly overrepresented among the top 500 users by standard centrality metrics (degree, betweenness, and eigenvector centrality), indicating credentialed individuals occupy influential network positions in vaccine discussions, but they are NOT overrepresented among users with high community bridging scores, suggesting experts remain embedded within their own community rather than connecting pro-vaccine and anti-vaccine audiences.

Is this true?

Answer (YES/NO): NO